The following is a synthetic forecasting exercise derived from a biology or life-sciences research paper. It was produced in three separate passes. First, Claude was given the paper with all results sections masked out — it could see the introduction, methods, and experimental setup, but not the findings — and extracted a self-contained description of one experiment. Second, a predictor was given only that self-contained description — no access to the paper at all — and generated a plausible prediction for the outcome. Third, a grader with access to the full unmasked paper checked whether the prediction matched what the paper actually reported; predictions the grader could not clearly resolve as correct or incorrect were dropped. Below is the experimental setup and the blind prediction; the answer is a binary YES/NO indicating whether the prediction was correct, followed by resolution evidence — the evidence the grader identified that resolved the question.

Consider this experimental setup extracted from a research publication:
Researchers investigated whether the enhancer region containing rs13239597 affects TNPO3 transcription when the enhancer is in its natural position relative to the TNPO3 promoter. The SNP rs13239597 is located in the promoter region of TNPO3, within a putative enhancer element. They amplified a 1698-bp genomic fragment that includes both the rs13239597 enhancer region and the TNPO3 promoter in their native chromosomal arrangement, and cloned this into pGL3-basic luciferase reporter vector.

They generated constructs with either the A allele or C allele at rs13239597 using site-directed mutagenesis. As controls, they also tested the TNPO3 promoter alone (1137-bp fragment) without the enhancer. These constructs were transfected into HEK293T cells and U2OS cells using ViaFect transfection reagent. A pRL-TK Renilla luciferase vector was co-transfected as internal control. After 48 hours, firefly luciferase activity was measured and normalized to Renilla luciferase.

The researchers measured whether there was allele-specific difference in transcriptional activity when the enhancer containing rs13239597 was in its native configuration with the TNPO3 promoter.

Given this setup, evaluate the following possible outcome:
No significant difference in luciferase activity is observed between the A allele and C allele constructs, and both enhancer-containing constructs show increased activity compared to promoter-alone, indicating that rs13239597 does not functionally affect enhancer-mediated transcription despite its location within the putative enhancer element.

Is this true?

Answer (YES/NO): NO